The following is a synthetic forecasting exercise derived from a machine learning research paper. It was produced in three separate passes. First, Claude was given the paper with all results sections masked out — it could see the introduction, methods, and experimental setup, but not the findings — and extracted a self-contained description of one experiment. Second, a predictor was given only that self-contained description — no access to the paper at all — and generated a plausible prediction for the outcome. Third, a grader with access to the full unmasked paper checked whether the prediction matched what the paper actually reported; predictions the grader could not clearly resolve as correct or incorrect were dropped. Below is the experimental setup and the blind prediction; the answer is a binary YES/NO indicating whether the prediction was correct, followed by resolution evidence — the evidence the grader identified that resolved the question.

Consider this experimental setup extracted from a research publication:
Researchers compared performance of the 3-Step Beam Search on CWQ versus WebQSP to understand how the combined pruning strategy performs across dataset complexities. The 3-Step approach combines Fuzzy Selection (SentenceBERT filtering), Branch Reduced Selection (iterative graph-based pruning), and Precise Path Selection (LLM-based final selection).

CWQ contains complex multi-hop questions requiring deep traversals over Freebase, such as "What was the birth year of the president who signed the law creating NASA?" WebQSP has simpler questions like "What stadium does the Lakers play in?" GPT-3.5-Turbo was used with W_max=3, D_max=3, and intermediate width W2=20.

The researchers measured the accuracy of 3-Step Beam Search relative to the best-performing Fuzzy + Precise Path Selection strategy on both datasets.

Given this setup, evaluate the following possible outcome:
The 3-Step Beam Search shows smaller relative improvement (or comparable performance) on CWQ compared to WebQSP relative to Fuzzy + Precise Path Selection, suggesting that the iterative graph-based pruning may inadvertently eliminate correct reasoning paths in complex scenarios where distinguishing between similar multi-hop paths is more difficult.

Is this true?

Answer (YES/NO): NO